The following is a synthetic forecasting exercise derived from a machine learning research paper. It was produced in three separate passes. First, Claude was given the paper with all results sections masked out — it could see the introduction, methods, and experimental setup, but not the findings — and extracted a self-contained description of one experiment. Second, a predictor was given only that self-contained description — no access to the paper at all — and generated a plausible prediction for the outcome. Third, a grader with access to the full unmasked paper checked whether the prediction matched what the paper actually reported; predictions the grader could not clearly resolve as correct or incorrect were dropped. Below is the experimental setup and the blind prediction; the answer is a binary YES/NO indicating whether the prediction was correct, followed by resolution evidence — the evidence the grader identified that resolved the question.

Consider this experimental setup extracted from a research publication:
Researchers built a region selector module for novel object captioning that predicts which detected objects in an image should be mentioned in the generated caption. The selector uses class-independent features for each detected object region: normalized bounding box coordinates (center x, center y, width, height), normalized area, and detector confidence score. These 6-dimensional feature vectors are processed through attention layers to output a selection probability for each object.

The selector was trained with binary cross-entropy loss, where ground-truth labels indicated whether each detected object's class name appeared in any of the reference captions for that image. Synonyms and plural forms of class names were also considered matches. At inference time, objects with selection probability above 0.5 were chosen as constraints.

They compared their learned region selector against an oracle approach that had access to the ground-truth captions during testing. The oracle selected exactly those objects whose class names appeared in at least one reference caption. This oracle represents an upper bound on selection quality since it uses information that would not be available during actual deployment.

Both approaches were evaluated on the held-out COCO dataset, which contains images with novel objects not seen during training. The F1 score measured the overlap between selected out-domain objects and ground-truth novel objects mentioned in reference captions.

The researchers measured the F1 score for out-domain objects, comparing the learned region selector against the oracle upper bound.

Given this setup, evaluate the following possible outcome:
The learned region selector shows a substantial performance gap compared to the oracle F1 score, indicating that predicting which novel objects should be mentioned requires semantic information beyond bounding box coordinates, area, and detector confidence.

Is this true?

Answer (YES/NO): NO